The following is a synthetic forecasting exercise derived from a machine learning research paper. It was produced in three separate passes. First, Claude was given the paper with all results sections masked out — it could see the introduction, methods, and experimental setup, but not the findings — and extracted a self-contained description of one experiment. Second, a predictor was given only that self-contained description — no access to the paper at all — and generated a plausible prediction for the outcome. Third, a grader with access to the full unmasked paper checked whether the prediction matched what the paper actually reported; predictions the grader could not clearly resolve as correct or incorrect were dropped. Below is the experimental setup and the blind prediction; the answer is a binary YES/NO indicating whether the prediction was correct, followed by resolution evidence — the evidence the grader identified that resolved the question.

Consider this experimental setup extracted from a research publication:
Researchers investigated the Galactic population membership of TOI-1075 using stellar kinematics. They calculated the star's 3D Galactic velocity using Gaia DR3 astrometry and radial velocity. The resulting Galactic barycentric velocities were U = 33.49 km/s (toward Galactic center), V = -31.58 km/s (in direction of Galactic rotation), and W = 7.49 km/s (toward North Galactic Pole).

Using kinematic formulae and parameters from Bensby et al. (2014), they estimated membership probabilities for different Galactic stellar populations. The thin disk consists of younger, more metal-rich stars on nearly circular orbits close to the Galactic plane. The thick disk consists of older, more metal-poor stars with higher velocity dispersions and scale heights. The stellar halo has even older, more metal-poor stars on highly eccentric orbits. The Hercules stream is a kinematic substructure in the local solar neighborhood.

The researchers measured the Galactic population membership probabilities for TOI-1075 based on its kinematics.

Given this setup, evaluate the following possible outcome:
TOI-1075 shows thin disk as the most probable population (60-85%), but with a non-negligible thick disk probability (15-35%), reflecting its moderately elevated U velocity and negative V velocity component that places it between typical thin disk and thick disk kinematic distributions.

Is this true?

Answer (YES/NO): NO